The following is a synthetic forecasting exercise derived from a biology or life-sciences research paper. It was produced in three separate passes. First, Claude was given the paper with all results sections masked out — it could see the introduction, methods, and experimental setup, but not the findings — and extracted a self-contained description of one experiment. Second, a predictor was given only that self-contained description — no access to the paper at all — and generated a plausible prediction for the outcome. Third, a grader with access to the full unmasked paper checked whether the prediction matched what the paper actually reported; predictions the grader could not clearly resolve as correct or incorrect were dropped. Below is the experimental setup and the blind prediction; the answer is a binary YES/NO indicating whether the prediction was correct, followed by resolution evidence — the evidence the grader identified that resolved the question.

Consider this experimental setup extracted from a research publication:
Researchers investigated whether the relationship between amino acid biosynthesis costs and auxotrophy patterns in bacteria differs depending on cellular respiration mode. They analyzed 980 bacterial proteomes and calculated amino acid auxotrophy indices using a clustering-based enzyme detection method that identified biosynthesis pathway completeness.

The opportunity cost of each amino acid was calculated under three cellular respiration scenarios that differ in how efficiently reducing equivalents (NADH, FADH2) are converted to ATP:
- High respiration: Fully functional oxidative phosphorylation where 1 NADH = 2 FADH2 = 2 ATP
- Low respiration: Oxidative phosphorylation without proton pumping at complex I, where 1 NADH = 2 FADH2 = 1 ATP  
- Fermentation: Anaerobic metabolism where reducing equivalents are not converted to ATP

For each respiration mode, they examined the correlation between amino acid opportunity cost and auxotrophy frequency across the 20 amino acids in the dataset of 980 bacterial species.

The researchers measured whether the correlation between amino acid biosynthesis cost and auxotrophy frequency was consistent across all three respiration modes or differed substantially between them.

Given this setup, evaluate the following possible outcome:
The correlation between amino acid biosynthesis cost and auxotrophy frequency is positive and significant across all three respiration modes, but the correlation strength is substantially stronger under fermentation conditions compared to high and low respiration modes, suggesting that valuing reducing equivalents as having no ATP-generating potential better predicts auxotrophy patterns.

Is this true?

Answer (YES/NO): NO